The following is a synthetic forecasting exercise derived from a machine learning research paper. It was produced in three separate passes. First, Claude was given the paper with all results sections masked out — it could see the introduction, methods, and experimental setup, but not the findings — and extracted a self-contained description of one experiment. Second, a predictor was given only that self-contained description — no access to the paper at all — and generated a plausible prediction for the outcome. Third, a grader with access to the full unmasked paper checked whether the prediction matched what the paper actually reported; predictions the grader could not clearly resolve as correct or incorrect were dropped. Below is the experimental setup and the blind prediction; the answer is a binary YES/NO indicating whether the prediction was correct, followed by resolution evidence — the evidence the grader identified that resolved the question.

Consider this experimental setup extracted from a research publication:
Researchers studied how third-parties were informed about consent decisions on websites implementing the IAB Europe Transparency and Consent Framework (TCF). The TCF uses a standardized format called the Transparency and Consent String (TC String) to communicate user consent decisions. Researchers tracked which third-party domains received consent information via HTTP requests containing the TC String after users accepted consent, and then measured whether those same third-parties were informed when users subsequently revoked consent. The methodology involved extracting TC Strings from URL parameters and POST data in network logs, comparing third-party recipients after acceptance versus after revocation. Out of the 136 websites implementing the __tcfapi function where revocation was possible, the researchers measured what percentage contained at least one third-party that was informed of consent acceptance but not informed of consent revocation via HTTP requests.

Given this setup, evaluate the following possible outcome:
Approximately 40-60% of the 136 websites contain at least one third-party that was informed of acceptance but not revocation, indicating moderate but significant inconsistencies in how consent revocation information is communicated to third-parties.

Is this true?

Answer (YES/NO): NO